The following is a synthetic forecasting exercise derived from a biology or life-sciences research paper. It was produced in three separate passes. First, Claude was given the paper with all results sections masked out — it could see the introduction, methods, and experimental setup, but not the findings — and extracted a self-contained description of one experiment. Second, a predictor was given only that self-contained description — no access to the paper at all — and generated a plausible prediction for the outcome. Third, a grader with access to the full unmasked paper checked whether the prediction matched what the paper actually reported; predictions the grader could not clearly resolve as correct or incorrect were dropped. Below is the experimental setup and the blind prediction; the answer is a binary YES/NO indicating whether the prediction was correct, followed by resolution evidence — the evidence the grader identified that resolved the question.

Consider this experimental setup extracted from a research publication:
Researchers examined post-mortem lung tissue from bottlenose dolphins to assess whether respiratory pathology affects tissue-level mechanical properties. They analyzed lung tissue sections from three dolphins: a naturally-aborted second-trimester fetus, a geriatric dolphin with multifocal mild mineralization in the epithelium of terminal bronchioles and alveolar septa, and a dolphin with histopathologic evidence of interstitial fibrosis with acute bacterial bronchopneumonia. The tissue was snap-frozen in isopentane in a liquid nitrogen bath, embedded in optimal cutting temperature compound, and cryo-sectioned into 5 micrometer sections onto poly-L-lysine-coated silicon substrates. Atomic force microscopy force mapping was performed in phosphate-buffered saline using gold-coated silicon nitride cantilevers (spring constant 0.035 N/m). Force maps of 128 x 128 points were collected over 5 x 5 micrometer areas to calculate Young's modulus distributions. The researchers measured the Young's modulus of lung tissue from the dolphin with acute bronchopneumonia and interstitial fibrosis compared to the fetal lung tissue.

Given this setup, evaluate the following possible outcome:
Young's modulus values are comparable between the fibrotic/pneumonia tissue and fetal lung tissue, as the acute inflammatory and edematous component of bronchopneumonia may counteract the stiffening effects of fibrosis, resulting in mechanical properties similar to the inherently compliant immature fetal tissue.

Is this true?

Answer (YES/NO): NO